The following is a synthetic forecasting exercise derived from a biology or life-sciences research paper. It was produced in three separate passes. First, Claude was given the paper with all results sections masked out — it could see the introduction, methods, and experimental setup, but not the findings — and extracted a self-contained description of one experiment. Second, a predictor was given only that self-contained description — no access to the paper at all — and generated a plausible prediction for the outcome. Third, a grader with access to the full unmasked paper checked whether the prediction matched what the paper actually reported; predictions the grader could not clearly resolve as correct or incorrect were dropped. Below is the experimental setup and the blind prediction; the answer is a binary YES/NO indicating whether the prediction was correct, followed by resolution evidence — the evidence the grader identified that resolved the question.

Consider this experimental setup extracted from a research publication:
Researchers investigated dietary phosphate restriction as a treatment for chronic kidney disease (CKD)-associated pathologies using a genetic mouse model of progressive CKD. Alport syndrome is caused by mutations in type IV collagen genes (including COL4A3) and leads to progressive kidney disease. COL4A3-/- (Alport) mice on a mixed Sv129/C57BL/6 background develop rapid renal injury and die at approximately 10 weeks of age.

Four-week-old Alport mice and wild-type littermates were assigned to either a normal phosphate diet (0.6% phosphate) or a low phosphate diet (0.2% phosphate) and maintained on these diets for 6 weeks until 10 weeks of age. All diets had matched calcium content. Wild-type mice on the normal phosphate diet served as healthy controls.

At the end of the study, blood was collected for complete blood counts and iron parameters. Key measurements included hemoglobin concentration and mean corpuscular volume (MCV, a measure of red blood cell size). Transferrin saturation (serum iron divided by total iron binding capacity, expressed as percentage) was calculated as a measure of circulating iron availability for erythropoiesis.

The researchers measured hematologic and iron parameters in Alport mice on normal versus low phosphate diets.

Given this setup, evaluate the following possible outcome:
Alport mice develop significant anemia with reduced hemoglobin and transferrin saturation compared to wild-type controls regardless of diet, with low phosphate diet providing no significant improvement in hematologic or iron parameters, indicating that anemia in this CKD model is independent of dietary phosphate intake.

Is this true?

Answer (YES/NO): NO